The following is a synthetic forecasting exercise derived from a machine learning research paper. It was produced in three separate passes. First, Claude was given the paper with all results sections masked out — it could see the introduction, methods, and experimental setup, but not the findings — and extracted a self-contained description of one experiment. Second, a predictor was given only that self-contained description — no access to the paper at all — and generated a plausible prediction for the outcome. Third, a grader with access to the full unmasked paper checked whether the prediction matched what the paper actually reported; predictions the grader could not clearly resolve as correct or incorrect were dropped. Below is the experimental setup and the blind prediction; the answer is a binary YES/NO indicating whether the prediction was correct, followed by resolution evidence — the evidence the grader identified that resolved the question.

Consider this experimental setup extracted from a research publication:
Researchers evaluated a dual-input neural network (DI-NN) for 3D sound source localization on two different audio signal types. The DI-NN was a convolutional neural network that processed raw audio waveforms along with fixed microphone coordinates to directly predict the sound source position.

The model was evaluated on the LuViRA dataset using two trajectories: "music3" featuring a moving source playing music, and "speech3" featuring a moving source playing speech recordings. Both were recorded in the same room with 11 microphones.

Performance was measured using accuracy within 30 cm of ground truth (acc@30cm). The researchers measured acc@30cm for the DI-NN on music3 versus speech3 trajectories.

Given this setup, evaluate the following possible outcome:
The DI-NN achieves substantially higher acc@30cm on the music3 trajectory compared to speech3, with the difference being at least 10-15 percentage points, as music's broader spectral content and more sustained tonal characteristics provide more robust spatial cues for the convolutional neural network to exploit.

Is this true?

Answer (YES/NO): YES